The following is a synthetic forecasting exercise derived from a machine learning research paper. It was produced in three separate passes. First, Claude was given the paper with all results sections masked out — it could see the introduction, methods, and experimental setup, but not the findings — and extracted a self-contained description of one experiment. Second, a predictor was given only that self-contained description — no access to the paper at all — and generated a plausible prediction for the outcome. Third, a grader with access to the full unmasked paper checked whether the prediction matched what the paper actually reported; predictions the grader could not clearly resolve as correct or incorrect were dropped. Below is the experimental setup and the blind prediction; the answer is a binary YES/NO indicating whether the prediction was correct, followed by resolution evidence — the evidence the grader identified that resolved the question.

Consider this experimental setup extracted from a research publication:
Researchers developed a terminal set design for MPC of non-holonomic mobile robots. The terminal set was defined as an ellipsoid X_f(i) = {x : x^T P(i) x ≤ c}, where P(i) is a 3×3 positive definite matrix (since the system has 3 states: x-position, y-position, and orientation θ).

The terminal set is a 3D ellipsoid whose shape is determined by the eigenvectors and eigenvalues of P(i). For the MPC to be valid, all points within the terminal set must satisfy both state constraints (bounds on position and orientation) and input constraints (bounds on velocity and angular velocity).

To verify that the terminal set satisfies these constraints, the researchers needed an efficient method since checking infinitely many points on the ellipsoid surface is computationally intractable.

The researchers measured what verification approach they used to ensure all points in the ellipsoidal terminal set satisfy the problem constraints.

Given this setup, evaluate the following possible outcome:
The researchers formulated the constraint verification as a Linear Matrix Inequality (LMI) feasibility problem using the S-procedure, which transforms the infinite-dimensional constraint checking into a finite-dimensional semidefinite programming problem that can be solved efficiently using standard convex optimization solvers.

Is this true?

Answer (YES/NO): NO